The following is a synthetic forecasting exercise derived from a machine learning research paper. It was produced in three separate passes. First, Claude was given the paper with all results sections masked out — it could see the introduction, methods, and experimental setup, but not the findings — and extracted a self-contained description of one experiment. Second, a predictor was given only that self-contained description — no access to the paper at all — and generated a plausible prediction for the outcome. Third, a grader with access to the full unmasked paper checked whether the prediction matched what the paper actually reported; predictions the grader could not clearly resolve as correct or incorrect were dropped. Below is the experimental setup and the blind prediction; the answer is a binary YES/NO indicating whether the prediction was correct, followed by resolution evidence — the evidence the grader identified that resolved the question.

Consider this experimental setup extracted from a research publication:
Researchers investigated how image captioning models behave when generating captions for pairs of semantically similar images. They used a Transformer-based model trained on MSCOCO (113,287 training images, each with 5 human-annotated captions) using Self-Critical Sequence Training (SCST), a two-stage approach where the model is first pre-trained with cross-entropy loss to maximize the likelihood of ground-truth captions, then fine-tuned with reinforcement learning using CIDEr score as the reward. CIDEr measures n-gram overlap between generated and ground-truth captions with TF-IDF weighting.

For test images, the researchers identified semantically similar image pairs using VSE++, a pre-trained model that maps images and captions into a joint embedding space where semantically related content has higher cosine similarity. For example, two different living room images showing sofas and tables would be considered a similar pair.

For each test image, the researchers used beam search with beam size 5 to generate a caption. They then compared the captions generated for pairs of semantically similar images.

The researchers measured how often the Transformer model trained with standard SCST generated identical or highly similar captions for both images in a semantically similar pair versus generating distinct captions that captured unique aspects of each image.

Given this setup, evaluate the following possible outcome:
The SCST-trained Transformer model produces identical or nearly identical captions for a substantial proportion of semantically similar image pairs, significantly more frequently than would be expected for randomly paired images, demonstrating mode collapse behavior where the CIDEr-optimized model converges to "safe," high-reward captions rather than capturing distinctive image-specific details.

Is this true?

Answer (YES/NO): YES